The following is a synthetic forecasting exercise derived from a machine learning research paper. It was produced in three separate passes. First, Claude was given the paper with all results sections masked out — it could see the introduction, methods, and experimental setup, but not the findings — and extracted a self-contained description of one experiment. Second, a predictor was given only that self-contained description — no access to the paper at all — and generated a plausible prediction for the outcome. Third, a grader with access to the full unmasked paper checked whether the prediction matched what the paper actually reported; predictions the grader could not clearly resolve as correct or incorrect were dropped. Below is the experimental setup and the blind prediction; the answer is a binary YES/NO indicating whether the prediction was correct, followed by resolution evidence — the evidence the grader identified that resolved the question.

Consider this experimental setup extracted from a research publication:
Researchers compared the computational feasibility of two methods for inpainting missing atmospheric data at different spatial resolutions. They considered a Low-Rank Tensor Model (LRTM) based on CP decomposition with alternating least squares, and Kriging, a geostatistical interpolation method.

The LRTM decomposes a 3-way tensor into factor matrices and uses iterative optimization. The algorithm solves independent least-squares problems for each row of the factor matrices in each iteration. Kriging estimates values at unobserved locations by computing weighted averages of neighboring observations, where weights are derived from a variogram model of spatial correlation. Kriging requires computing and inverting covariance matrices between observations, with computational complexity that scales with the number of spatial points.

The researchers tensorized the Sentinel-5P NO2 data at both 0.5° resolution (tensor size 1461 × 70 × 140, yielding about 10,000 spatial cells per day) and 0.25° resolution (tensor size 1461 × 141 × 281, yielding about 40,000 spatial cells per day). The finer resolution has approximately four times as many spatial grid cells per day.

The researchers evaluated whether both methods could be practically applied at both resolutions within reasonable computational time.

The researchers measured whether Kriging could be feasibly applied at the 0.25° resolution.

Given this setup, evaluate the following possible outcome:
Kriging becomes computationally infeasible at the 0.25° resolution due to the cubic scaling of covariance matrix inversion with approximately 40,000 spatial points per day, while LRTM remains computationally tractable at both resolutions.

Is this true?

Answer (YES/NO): NO